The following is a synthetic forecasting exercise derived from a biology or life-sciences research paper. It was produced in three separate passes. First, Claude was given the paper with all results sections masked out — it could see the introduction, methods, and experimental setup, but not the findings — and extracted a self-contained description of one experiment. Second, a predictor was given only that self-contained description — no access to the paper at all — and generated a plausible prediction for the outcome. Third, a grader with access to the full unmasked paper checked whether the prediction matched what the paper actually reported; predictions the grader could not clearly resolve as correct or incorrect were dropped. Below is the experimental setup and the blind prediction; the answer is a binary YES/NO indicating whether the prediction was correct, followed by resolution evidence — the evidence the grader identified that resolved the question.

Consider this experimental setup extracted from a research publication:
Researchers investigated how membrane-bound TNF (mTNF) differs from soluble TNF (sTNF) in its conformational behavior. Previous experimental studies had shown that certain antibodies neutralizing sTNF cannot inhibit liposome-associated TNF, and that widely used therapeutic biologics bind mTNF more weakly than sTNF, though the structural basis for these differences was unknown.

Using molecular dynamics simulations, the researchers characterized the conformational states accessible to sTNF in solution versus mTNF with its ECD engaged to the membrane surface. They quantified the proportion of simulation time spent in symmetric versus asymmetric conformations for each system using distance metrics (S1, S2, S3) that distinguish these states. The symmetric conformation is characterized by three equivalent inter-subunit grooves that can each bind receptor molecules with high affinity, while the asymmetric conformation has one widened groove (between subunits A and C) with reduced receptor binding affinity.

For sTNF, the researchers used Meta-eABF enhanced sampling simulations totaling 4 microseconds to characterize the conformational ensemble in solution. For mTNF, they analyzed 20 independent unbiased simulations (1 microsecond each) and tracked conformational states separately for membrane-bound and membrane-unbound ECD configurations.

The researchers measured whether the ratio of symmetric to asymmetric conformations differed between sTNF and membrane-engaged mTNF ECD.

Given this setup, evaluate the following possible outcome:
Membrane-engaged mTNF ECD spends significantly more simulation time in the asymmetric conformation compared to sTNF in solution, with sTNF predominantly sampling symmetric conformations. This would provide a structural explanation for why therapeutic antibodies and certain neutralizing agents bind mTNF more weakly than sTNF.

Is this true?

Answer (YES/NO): NO